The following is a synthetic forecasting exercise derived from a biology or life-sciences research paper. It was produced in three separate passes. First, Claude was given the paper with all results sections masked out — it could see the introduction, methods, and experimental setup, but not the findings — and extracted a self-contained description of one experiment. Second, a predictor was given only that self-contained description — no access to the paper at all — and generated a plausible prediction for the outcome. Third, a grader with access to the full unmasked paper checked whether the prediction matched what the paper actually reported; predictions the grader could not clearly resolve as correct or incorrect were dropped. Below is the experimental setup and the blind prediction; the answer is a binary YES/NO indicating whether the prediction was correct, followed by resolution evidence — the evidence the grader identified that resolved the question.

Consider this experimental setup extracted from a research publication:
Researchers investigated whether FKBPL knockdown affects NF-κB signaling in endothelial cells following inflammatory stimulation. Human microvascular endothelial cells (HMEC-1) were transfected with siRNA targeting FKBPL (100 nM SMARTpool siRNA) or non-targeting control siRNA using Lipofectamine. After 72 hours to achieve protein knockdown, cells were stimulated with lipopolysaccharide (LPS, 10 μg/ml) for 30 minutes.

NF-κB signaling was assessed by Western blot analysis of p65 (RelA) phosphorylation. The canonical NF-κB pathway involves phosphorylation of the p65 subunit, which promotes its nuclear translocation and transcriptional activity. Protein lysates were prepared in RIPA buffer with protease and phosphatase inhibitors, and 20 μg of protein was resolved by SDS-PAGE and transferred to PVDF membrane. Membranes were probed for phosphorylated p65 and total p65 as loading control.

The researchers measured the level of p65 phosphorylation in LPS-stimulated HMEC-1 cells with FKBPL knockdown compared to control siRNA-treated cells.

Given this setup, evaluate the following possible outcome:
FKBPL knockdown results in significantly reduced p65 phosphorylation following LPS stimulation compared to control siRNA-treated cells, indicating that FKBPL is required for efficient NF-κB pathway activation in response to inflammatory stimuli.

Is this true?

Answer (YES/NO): NO